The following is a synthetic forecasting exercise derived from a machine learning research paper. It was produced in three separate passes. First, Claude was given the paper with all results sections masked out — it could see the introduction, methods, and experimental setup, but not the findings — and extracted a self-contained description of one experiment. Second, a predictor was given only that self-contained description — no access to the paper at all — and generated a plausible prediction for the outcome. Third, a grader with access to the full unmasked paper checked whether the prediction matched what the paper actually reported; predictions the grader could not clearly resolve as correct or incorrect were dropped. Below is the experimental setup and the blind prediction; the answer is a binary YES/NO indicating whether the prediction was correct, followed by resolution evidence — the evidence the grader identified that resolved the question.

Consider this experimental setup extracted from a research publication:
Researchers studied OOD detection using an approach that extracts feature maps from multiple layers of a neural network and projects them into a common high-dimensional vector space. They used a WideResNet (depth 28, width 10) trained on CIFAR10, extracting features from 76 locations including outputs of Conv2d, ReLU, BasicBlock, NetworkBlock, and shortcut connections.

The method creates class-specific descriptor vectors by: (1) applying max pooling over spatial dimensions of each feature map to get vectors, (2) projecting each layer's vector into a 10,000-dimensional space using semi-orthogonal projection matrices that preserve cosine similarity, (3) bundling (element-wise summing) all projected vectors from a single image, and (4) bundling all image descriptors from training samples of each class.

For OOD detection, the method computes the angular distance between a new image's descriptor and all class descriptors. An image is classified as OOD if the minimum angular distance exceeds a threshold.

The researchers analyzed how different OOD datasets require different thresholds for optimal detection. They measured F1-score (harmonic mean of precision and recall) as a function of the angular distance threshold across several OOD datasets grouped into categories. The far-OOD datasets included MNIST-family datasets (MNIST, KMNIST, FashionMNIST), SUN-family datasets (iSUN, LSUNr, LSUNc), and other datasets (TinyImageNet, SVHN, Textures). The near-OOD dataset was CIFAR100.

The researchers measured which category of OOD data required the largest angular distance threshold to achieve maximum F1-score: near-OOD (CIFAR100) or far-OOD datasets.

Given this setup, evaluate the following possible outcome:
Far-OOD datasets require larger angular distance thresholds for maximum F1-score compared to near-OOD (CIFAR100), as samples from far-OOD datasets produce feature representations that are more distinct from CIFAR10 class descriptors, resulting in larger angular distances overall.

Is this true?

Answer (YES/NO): YES